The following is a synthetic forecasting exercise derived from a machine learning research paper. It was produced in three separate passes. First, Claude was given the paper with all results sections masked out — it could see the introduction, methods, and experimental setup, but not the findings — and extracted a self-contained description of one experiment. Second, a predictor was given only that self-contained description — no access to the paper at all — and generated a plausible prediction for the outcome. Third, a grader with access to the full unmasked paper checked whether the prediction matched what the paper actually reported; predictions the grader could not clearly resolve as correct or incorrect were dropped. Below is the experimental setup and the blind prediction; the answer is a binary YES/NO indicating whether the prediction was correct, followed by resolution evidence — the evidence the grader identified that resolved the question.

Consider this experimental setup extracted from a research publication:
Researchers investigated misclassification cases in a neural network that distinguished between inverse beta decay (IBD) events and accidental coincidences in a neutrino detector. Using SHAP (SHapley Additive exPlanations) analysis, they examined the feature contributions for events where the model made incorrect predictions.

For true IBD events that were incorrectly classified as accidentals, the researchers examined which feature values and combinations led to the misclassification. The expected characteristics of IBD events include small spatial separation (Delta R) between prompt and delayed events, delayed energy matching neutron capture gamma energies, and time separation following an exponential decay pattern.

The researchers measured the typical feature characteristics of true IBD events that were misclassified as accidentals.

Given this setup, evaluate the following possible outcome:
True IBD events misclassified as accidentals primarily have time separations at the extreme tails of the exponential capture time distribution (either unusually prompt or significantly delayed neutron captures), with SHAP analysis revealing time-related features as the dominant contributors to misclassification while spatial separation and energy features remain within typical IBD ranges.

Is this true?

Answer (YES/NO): NO